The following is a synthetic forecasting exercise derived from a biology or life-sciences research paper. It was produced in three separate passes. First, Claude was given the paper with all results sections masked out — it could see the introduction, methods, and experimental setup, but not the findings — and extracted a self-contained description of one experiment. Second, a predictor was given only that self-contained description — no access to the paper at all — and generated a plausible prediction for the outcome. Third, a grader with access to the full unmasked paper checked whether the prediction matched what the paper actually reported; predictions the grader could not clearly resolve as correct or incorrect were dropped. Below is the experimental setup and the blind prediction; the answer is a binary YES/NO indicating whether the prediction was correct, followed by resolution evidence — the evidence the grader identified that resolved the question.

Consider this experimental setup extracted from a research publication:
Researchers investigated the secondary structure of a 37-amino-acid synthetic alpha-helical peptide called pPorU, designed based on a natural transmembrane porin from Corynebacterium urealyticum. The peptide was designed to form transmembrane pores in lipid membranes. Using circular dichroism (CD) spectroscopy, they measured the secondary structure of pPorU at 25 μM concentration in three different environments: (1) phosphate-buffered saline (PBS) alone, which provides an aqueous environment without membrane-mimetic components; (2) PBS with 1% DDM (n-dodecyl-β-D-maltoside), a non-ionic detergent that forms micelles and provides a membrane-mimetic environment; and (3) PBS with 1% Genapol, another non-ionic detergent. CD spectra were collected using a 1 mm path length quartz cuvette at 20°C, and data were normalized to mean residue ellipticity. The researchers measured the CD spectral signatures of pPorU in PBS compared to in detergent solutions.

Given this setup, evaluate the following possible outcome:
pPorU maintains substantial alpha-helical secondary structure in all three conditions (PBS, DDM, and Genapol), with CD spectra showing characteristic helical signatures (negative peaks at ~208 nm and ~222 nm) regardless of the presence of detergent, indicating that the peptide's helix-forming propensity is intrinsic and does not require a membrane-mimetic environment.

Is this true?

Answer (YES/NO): NO